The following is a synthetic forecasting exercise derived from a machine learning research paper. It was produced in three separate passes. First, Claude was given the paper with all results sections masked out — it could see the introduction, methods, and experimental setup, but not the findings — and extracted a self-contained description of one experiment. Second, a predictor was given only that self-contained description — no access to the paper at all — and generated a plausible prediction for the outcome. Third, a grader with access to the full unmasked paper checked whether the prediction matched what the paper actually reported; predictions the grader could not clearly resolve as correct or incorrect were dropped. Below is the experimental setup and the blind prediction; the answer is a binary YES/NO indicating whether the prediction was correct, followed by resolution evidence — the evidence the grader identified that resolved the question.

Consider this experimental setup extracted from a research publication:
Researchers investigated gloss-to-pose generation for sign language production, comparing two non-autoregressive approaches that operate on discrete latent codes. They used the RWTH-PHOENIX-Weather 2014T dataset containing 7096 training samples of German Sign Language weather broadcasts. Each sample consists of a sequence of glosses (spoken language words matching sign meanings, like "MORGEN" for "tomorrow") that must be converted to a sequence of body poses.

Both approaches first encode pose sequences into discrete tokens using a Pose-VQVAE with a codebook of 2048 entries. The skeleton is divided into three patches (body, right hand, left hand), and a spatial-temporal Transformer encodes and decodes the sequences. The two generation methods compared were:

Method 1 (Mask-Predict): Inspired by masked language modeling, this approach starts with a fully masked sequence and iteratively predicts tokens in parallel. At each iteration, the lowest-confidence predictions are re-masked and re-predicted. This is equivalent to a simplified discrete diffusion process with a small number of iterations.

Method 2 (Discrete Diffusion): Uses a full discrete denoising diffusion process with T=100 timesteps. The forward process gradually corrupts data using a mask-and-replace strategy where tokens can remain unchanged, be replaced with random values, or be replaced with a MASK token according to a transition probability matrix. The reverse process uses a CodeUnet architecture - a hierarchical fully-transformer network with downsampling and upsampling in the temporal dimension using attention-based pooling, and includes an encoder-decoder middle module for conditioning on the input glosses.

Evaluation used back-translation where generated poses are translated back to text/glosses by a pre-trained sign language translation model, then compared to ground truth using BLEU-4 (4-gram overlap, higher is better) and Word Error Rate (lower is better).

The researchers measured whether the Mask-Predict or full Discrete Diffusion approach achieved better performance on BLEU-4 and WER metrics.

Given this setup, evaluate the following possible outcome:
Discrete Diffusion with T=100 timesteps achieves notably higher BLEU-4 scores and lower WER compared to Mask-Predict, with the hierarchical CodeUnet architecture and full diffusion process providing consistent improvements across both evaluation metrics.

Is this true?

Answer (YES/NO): YES